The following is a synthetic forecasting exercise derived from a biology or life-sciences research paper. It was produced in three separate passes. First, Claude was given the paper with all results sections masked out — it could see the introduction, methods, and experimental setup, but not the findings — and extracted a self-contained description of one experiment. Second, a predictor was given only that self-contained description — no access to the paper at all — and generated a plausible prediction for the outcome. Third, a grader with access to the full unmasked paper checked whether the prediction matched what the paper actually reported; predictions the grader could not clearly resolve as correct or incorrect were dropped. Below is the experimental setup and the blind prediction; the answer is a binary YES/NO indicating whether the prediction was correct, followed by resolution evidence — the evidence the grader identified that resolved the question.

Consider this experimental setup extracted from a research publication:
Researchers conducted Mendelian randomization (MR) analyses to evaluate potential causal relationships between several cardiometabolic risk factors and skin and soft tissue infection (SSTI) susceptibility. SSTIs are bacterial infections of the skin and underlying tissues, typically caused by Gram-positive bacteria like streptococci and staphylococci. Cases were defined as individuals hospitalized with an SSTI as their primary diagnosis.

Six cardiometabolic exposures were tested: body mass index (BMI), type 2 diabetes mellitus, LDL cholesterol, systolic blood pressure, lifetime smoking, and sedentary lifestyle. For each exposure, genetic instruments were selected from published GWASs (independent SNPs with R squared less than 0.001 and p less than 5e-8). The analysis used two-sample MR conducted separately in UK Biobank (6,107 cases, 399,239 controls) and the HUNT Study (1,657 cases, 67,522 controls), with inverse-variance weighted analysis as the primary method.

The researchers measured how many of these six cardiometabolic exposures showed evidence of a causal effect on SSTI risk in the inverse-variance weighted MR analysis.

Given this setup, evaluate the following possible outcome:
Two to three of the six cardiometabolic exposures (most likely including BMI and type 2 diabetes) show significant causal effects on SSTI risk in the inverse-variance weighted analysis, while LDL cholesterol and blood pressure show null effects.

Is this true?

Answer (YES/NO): NO